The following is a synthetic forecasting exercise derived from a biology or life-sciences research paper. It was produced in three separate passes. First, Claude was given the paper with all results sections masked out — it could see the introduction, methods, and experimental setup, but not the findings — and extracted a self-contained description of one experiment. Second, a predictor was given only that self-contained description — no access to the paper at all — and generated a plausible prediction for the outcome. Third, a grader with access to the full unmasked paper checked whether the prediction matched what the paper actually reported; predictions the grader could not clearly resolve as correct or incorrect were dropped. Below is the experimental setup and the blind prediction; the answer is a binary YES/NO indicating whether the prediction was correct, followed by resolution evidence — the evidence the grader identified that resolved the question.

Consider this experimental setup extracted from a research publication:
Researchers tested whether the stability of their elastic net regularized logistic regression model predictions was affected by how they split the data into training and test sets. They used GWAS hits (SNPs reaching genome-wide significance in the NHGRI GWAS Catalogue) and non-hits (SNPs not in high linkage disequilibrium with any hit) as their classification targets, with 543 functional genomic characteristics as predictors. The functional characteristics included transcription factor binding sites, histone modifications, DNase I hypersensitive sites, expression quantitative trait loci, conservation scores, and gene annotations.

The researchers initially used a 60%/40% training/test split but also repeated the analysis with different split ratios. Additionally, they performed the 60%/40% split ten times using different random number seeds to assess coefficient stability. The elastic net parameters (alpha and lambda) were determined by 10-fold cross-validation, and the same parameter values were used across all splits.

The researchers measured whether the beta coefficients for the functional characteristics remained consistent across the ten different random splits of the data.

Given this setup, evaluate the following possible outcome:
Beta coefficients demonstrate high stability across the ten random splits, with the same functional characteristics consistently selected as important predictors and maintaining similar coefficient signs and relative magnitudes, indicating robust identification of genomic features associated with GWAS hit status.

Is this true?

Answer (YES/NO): NO